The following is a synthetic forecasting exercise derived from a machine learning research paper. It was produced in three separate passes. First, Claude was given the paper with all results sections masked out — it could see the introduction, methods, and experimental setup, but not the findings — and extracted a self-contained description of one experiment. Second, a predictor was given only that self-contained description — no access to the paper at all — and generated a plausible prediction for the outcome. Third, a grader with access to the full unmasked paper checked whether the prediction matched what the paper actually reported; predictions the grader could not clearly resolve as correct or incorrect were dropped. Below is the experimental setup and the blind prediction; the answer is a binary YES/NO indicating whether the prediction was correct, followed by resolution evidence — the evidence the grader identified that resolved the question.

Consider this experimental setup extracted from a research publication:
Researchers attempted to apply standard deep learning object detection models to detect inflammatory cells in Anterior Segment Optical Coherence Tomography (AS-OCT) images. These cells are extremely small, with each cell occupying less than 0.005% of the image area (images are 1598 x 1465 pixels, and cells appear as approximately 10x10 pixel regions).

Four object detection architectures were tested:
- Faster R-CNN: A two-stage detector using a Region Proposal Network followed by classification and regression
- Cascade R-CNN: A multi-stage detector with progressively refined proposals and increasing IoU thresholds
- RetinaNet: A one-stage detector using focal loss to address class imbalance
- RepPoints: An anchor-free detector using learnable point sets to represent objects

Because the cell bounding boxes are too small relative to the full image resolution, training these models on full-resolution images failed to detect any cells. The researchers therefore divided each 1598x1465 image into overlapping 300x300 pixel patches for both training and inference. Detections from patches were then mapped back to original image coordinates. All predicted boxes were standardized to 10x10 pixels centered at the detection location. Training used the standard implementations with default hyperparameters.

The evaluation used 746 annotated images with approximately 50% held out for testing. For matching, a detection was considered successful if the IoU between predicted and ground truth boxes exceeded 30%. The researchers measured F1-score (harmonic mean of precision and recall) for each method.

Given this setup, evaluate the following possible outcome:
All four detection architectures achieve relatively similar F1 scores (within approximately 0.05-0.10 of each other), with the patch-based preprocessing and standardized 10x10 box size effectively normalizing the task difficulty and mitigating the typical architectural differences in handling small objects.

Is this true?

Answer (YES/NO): NO